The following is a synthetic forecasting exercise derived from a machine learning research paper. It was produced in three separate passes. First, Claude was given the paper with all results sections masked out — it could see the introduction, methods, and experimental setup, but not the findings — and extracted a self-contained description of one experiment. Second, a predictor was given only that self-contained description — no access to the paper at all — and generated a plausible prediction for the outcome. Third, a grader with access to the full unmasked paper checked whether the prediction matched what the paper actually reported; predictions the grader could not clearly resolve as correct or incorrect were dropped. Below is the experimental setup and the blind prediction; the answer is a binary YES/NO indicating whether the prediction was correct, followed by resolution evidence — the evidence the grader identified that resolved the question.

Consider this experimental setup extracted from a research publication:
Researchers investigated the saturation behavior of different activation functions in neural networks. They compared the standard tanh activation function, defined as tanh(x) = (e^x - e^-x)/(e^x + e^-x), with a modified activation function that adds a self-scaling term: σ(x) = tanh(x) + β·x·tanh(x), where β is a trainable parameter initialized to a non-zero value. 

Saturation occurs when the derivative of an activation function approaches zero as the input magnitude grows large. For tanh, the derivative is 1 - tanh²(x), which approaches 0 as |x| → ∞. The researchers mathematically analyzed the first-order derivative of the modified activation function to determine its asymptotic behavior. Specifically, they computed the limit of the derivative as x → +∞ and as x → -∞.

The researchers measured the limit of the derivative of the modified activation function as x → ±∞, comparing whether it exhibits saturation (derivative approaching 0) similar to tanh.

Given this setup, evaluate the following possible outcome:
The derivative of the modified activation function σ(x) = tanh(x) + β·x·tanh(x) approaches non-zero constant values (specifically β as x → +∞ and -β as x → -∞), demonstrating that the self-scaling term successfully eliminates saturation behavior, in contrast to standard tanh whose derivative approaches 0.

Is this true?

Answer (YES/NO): YES